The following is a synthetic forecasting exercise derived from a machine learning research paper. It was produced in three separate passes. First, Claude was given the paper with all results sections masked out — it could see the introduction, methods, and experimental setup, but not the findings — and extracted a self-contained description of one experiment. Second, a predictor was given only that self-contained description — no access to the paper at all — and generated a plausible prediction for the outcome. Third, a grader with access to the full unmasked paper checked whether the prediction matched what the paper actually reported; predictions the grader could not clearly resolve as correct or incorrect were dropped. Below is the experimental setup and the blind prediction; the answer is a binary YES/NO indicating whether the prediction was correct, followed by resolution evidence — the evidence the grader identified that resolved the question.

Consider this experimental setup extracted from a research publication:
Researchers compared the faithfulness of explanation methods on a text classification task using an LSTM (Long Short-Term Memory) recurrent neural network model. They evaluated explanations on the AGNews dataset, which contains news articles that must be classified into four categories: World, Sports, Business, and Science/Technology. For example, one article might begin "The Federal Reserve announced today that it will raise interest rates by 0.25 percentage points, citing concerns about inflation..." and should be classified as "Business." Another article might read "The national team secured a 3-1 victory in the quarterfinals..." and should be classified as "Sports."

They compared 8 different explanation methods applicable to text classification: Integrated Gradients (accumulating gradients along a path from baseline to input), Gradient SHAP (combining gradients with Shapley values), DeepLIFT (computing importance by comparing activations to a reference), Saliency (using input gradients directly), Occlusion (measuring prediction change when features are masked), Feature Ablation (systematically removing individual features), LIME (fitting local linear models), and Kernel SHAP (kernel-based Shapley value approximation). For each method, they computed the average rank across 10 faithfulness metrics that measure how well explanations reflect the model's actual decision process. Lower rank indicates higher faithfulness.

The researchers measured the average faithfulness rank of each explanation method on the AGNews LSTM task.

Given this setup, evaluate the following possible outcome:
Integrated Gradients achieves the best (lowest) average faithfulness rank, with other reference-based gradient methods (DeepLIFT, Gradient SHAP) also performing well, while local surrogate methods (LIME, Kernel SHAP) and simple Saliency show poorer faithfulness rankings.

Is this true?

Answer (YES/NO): NO